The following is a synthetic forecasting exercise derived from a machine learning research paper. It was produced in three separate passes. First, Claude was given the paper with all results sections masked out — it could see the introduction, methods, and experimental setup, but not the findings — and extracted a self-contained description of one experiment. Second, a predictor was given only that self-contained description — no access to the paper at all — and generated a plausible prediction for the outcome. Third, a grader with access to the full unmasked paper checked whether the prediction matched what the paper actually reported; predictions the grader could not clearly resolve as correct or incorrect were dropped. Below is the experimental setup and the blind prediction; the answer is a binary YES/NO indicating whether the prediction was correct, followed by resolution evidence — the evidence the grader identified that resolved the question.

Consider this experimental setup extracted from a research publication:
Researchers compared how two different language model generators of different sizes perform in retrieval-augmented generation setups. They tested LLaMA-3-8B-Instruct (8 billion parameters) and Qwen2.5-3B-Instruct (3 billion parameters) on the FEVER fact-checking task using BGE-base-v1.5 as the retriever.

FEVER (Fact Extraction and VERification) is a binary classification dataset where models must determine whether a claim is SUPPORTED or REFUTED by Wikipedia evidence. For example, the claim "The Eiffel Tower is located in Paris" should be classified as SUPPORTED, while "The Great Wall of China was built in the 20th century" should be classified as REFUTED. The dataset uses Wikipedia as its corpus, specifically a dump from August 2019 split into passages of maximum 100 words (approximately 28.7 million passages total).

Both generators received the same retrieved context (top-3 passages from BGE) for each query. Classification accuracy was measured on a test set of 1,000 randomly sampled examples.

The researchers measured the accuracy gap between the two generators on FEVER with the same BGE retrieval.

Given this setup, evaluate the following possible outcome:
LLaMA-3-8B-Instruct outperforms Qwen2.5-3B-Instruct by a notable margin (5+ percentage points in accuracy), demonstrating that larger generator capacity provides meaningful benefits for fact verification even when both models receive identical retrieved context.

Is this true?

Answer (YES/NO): YES